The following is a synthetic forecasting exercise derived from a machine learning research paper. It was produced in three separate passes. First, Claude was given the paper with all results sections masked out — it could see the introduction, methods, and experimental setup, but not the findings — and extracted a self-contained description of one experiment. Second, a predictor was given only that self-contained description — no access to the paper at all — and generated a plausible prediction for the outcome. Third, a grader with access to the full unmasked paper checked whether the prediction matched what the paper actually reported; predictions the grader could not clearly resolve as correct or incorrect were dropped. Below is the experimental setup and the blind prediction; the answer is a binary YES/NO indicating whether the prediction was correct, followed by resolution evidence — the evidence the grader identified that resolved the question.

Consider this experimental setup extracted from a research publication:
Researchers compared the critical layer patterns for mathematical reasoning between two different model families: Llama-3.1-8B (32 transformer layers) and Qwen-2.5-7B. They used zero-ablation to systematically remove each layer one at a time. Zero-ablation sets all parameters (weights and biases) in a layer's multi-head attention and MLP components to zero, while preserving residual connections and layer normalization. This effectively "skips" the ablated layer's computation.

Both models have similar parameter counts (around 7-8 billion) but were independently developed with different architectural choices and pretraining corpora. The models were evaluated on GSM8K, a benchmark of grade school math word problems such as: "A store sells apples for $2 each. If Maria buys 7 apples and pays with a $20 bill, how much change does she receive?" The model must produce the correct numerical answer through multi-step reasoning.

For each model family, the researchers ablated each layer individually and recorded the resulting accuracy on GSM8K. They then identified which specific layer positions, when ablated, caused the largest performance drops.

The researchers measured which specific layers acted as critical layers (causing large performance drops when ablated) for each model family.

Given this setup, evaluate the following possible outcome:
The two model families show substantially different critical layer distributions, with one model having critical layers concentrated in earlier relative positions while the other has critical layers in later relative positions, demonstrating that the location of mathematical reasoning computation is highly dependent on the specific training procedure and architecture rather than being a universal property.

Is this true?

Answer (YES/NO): YES